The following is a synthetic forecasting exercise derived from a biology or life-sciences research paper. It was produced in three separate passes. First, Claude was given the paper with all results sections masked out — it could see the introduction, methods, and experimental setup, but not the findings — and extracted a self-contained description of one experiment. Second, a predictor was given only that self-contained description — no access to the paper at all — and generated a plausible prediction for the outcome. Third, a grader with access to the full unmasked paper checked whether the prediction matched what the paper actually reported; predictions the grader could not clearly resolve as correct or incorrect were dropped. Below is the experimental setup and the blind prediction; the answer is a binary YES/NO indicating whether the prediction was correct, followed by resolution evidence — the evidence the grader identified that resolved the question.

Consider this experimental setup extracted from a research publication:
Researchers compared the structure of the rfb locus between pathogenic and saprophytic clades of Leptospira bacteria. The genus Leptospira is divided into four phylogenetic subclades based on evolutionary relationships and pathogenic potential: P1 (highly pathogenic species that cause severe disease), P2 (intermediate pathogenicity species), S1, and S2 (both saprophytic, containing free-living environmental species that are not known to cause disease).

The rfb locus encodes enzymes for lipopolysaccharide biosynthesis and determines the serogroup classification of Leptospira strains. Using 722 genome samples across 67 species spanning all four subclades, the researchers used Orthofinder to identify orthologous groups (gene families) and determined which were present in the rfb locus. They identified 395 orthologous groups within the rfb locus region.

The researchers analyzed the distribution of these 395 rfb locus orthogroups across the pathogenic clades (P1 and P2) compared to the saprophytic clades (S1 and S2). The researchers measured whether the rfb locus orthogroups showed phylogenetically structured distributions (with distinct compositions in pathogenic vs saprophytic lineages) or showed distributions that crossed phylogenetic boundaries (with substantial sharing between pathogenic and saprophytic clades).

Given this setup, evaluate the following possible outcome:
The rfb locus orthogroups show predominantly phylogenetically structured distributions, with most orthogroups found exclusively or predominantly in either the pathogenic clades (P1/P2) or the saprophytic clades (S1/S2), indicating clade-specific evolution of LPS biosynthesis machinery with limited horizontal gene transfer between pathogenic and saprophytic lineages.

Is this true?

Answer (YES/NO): NO